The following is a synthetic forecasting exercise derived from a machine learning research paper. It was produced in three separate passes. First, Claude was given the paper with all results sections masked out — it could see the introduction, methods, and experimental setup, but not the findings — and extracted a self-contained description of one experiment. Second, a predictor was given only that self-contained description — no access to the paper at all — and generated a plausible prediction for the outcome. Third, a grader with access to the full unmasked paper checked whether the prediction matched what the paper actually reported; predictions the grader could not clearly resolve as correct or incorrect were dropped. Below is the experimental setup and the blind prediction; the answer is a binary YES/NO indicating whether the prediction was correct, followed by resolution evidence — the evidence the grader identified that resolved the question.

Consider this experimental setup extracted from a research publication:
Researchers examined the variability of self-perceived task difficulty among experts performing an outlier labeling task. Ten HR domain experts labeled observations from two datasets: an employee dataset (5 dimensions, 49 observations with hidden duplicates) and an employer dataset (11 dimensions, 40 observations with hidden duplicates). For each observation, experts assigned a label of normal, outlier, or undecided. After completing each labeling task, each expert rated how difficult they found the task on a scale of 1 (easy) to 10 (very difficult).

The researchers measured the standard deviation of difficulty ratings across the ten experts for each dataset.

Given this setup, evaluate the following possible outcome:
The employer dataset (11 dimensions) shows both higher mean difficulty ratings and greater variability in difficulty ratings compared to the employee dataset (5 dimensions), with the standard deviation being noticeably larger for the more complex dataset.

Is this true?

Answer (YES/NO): NO